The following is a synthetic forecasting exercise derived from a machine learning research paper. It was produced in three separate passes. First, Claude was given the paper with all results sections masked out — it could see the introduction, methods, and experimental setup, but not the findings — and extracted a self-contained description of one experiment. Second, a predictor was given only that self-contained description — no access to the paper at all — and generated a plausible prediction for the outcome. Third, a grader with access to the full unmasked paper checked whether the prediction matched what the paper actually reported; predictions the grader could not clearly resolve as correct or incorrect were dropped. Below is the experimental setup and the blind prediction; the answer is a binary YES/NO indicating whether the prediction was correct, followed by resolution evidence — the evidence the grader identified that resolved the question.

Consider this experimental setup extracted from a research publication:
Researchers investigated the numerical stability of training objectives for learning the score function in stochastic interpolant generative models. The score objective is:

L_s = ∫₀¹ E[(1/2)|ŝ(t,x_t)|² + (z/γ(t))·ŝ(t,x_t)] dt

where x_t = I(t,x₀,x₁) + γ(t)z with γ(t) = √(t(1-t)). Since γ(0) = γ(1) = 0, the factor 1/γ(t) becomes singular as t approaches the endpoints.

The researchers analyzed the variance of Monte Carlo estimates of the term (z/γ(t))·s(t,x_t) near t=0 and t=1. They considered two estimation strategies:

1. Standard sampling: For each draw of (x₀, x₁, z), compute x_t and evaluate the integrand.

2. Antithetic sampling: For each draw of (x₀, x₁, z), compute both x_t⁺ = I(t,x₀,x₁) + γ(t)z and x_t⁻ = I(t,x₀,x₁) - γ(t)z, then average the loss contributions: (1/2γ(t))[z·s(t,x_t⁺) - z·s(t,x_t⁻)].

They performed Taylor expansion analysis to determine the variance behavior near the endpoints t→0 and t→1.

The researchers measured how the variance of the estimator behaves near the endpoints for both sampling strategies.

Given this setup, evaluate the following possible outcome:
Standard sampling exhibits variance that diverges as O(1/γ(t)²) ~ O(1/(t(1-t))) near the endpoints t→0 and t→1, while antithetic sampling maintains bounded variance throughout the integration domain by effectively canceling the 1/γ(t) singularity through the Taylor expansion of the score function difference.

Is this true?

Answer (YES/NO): YES